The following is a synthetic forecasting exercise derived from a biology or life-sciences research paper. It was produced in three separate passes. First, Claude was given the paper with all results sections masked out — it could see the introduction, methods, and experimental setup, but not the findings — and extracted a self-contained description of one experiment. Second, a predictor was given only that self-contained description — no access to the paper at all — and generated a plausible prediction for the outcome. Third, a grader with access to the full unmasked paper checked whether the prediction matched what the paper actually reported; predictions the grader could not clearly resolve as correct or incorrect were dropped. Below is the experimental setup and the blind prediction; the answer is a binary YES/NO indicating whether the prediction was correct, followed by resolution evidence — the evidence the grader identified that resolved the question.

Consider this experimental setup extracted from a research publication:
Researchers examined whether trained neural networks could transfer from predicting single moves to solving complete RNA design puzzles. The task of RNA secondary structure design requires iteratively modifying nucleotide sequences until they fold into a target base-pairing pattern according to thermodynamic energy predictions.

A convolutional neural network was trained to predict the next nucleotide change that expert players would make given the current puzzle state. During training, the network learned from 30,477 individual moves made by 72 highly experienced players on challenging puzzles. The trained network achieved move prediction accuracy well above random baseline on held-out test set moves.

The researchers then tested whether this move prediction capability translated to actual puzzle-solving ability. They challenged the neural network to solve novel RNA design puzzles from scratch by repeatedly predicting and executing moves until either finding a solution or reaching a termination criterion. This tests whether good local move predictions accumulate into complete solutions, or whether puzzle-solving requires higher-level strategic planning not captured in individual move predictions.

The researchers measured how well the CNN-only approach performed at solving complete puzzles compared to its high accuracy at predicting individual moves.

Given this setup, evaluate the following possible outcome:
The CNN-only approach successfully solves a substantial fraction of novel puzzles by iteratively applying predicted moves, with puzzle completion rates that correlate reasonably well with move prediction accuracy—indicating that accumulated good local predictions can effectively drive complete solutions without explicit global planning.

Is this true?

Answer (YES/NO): NO